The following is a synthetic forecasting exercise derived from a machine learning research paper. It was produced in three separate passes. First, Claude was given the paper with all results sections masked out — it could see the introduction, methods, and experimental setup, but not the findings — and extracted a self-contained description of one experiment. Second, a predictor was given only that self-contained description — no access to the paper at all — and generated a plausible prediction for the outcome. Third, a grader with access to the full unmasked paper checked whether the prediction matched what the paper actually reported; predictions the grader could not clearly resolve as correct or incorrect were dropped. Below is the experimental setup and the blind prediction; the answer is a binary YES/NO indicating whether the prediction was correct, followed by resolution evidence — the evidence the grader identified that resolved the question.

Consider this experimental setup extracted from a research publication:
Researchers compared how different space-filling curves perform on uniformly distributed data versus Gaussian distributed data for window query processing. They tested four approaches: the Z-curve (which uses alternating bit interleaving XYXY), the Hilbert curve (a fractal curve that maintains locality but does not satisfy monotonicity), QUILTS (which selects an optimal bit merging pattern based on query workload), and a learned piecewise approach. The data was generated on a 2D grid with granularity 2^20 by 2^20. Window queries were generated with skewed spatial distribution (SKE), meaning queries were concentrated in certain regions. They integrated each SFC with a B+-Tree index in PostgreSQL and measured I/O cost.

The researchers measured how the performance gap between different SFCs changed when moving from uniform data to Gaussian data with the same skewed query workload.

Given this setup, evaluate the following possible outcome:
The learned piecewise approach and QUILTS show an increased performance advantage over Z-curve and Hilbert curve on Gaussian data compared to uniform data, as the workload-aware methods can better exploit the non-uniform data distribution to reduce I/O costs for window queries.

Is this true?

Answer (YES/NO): NO